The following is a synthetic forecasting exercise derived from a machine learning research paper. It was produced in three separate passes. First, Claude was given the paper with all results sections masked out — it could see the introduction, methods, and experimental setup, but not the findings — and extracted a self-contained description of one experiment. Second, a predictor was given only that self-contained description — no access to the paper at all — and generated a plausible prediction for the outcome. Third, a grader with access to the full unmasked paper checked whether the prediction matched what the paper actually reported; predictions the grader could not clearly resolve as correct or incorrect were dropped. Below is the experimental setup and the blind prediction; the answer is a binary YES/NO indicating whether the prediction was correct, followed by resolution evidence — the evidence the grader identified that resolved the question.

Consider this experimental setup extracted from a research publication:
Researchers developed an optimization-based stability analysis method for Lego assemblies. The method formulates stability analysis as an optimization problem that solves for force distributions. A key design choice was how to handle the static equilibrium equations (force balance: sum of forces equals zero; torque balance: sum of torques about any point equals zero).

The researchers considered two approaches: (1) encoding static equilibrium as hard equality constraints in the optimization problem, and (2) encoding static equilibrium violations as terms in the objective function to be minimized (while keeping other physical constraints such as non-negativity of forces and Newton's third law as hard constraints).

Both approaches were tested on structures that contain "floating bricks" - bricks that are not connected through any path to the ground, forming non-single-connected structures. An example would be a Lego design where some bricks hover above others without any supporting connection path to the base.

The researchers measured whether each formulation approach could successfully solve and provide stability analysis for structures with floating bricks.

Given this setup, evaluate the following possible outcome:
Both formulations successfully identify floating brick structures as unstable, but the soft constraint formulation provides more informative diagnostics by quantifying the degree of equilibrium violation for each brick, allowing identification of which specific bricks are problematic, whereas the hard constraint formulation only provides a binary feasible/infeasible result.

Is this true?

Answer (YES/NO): NO